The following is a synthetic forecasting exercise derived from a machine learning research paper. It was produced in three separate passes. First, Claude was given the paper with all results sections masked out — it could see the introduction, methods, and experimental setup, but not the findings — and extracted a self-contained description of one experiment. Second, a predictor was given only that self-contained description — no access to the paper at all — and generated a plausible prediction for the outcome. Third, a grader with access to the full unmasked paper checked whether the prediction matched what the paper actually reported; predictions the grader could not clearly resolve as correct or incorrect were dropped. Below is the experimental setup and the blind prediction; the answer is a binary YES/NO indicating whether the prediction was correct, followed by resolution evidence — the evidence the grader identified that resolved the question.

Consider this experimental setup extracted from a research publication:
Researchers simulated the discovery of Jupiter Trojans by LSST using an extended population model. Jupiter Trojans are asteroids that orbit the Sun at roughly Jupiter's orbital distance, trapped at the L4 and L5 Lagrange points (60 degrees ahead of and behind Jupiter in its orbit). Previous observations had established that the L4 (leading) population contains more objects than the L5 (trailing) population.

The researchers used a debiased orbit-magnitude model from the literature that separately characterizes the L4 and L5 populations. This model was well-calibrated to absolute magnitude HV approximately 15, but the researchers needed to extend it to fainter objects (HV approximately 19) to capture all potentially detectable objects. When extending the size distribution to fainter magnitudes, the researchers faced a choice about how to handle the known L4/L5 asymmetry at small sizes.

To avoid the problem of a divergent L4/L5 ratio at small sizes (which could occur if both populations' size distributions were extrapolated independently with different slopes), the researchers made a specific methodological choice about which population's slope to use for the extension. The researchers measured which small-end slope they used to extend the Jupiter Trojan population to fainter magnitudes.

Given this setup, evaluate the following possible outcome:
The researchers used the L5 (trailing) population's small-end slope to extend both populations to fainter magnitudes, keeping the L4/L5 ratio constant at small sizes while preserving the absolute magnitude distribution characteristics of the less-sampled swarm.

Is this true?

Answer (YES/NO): NO